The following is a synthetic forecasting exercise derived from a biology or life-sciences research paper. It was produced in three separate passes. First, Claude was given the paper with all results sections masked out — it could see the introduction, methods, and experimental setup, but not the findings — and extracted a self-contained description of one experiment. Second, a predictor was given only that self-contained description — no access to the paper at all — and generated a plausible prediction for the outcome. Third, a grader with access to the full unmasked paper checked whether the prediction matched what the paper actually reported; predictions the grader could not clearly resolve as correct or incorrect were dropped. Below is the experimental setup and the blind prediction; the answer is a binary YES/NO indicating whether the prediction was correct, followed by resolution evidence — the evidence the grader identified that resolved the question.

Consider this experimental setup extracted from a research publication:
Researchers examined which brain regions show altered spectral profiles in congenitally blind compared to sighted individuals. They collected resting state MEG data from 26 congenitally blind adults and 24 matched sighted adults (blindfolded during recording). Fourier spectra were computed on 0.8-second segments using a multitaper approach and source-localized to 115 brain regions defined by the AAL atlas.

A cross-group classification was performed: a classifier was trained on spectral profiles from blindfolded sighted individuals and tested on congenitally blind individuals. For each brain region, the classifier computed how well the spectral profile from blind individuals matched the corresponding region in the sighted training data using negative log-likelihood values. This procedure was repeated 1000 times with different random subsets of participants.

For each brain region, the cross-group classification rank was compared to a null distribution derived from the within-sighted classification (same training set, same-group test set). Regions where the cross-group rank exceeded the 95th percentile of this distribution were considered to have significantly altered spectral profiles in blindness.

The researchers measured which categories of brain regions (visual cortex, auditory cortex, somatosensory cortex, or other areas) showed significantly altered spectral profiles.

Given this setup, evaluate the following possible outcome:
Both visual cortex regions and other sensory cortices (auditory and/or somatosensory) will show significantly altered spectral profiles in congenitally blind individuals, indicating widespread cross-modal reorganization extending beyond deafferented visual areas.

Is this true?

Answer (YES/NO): YES